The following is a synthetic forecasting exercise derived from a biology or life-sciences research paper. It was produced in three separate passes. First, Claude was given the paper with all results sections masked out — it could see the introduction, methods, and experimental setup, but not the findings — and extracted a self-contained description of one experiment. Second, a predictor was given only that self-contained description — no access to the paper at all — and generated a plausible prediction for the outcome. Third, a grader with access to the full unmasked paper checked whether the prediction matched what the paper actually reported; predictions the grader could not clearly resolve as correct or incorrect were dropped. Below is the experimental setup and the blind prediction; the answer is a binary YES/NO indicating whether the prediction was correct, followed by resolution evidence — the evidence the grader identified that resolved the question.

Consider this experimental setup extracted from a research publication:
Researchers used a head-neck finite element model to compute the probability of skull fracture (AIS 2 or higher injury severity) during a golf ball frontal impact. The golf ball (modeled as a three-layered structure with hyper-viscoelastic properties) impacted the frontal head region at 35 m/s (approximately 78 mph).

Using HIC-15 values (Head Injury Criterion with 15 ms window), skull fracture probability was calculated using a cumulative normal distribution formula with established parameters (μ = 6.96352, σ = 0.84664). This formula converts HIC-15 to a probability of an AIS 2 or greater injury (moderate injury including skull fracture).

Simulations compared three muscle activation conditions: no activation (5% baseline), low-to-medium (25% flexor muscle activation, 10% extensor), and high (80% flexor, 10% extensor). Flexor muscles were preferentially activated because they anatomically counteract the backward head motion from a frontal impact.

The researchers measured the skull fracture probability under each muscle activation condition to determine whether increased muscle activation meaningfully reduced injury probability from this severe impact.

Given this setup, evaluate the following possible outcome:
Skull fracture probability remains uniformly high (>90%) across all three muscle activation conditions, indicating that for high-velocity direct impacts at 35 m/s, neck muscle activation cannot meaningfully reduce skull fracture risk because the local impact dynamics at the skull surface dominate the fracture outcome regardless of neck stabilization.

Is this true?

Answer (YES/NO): NO